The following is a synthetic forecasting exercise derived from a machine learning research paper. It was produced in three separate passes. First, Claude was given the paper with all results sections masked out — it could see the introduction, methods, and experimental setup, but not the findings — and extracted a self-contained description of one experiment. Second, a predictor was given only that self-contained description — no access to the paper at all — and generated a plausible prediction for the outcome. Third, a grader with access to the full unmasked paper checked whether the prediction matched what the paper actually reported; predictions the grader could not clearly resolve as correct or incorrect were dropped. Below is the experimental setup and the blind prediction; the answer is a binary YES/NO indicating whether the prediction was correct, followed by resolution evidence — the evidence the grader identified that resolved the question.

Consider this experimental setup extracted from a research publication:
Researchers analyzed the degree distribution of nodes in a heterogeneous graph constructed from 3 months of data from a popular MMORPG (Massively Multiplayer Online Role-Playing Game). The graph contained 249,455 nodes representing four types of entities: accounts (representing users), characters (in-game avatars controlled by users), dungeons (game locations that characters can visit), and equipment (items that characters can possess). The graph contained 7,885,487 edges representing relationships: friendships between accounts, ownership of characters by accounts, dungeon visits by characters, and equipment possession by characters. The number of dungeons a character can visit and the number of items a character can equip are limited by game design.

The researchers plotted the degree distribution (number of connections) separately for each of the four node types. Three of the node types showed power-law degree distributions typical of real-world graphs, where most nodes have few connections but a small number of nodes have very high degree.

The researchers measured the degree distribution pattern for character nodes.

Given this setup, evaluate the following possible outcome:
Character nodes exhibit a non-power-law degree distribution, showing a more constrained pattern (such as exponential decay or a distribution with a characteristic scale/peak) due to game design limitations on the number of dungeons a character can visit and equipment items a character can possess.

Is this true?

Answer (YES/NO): YES